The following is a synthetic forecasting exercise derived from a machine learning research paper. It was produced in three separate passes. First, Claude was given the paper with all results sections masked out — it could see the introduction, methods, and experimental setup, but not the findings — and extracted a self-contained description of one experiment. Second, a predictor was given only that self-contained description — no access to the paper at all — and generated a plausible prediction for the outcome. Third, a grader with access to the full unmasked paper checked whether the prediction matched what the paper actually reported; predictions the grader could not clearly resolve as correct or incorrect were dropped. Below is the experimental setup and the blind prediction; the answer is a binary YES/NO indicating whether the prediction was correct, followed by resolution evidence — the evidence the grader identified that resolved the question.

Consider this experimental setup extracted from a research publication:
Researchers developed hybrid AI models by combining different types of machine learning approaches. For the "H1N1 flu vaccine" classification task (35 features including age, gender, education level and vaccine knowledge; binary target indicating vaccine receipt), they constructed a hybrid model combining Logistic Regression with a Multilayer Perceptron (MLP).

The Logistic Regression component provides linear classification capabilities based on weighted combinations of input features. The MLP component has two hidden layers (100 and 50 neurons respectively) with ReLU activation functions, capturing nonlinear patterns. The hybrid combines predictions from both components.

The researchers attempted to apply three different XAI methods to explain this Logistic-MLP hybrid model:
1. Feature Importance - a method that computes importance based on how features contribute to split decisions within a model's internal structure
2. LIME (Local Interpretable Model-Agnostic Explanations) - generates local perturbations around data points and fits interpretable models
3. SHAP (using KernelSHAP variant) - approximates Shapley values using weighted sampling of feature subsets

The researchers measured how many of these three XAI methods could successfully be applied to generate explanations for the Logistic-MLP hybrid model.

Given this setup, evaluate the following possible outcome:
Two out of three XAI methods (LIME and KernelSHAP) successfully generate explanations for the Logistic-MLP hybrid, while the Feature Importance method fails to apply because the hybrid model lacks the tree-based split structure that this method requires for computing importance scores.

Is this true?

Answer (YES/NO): NO